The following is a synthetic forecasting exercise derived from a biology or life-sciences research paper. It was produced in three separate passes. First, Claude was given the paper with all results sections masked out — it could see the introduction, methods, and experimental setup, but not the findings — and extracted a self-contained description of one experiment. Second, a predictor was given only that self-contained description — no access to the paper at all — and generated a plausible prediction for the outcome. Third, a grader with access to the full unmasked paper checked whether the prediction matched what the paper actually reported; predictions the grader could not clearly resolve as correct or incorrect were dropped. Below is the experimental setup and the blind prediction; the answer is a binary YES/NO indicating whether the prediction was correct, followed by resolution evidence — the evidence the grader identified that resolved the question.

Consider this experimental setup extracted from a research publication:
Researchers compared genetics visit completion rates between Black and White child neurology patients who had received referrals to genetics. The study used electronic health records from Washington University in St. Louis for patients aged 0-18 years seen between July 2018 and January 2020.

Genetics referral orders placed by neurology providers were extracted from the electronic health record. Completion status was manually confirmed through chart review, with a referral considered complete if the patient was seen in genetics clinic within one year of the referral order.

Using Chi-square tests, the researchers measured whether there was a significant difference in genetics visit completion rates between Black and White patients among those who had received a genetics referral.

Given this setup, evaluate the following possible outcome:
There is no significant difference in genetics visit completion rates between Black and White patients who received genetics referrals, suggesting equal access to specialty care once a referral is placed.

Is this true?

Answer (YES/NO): NO